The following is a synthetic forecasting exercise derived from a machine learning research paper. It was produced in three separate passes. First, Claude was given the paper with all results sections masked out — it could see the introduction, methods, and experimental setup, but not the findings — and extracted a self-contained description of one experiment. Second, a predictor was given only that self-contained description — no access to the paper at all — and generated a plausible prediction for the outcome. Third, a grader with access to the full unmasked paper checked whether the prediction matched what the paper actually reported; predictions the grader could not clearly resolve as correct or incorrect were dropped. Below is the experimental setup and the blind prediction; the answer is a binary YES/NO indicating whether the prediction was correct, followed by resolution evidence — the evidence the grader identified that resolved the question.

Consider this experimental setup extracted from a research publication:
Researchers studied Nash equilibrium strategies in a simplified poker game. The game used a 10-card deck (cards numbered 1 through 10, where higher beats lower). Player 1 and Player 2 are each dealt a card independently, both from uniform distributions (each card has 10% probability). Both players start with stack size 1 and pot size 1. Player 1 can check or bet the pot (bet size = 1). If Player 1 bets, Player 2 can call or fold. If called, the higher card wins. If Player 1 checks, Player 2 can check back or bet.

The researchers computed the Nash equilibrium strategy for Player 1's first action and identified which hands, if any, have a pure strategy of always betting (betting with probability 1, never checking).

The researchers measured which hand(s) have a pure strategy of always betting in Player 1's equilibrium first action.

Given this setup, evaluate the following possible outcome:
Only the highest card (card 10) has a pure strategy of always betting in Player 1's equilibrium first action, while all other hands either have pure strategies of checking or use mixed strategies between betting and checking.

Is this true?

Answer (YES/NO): NO